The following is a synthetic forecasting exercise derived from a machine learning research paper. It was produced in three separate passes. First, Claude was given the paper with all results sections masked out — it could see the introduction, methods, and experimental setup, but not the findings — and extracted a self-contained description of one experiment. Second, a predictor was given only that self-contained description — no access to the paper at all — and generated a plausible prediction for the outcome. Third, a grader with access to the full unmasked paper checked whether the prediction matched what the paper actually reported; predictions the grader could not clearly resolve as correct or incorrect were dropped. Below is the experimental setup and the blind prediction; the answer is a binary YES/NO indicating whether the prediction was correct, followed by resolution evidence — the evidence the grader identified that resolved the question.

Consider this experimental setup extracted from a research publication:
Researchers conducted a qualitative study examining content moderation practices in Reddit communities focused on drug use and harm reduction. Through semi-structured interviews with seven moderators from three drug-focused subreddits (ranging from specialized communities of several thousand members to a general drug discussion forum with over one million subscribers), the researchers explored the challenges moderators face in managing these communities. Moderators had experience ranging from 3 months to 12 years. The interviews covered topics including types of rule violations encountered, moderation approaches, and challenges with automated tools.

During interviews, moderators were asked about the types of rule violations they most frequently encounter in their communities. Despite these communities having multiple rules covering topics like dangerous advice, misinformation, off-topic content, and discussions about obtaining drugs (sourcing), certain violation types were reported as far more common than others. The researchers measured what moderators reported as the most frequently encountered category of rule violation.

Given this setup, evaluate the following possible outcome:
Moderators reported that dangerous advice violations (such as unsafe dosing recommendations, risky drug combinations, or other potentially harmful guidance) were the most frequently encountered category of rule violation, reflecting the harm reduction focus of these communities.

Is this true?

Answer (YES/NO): NO